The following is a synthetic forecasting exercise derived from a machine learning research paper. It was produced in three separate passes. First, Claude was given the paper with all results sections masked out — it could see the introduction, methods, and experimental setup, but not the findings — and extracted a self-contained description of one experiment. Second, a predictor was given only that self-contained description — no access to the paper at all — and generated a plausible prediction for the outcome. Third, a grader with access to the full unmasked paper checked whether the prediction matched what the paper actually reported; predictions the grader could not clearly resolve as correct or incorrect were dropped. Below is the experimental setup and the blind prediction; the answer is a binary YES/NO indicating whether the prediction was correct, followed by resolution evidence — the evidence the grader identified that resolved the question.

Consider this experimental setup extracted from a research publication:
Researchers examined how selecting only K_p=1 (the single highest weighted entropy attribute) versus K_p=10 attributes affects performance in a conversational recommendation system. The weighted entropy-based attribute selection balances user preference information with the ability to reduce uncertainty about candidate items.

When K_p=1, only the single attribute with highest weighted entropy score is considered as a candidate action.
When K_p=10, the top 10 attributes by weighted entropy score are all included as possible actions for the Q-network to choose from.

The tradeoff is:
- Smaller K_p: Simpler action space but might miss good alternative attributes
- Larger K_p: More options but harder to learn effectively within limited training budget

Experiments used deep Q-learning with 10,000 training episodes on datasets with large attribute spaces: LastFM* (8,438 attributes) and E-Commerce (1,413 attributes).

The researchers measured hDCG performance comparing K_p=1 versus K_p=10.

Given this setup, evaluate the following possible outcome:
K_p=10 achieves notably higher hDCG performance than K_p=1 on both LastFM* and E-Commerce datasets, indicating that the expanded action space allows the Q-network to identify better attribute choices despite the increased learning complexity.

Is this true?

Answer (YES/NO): YES